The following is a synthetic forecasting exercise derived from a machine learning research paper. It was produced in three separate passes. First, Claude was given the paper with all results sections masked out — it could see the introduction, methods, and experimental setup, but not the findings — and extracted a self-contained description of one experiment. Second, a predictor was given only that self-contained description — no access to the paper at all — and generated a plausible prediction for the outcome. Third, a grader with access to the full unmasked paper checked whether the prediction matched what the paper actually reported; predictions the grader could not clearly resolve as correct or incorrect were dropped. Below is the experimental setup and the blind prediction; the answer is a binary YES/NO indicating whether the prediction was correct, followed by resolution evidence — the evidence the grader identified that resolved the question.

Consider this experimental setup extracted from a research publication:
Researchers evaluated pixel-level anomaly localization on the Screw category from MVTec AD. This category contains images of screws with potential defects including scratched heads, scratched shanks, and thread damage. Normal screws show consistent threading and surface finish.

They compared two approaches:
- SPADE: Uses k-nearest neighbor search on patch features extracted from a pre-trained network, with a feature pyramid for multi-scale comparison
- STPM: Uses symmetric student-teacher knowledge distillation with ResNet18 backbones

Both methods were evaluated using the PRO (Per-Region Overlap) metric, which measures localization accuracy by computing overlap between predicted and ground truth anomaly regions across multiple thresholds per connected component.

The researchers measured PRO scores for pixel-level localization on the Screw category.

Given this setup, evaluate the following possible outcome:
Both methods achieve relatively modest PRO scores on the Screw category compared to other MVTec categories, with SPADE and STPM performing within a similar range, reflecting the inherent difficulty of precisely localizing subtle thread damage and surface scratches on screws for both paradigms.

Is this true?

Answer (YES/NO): NO